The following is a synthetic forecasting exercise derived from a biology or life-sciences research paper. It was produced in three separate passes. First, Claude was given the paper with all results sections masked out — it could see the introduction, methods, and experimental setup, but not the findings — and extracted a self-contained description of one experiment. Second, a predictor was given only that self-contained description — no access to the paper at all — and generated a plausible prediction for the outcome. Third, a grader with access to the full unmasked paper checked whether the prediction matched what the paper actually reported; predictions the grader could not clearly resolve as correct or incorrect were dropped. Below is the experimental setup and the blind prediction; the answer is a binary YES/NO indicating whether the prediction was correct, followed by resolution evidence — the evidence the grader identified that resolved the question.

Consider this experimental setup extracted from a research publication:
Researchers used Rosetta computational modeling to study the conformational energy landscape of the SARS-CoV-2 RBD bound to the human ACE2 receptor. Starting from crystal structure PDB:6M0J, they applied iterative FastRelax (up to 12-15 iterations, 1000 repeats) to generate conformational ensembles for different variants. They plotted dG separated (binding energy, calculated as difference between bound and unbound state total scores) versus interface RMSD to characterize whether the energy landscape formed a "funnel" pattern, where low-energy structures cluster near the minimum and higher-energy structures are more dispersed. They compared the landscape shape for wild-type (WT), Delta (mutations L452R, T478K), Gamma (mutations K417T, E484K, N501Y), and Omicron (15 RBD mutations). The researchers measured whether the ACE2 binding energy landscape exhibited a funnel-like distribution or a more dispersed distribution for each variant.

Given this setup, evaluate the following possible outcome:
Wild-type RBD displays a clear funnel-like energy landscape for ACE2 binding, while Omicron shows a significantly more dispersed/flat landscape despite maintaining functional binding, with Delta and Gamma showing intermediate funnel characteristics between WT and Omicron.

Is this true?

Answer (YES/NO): NO